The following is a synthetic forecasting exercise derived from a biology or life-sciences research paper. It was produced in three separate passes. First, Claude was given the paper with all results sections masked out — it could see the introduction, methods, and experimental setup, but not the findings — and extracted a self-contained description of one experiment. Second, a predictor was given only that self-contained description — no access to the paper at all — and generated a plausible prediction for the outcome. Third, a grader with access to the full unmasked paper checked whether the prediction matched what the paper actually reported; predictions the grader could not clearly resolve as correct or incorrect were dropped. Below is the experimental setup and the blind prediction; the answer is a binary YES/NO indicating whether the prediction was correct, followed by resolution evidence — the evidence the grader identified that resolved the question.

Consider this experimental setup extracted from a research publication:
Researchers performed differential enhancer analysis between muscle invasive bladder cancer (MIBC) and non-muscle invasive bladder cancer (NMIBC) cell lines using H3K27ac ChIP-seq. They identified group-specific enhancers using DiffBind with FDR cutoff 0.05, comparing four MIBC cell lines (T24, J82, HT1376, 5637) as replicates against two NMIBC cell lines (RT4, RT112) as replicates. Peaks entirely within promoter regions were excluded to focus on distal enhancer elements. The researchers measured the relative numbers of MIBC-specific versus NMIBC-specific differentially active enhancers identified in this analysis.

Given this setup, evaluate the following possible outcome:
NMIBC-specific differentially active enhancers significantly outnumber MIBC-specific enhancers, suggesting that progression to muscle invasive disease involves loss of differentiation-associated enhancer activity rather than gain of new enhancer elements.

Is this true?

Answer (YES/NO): NO